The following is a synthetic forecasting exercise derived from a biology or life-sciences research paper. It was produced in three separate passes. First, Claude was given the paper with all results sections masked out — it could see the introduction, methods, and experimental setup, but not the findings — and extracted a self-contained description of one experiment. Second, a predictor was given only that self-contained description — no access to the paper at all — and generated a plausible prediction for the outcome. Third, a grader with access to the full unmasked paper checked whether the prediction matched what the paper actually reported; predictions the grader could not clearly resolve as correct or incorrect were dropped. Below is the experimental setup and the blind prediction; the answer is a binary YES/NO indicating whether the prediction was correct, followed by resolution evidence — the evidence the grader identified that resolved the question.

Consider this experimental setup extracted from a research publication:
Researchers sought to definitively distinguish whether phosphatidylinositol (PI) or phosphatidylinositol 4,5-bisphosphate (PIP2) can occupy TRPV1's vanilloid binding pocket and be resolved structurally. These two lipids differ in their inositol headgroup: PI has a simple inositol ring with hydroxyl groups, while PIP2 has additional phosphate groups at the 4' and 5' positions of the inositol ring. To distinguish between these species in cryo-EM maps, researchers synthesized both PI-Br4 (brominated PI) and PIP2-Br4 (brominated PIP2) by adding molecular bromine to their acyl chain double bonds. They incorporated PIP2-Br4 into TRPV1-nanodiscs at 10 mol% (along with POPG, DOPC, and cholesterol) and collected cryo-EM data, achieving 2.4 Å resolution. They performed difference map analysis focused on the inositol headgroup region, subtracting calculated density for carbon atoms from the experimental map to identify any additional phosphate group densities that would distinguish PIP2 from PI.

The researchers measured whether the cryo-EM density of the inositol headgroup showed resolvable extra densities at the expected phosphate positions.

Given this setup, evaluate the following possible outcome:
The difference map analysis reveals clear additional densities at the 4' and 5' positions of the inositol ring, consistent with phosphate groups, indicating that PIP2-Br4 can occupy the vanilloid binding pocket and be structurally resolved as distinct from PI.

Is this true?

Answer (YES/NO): YES